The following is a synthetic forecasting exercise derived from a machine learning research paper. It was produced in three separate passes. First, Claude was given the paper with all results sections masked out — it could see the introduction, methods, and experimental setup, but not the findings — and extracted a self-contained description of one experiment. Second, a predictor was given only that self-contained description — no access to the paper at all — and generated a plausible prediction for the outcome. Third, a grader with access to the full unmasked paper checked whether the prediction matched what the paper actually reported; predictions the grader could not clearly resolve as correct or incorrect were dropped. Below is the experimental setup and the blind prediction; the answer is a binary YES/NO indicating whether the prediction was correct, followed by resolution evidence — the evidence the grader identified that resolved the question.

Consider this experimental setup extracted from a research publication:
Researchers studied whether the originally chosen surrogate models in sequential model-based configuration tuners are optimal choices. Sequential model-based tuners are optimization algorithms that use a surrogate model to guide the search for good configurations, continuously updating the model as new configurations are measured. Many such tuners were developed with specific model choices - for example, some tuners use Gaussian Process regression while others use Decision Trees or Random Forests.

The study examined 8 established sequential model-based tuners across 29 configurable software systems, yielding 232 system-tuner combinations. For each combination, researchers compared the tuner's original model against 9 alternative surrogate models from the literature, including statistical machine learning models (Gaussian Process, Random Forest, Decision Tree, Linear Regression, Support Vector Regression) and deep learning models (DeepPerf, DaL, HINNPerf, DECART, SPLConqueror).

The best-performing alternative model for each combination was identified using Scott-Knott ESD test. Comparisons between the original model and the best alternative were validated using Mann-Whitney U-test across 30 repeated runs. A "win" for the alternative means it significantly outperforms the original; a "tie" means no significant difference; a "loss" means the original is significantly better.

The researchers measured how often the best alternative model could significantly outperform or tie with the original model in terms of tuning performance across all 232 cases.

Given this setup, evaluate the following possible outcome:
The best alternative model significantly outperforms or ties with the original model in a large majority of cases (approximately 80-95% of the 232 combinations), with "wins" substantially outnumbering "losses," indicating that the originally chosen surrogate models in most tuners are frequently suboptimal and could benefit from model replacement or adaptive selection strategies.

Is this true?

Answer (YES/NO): YES